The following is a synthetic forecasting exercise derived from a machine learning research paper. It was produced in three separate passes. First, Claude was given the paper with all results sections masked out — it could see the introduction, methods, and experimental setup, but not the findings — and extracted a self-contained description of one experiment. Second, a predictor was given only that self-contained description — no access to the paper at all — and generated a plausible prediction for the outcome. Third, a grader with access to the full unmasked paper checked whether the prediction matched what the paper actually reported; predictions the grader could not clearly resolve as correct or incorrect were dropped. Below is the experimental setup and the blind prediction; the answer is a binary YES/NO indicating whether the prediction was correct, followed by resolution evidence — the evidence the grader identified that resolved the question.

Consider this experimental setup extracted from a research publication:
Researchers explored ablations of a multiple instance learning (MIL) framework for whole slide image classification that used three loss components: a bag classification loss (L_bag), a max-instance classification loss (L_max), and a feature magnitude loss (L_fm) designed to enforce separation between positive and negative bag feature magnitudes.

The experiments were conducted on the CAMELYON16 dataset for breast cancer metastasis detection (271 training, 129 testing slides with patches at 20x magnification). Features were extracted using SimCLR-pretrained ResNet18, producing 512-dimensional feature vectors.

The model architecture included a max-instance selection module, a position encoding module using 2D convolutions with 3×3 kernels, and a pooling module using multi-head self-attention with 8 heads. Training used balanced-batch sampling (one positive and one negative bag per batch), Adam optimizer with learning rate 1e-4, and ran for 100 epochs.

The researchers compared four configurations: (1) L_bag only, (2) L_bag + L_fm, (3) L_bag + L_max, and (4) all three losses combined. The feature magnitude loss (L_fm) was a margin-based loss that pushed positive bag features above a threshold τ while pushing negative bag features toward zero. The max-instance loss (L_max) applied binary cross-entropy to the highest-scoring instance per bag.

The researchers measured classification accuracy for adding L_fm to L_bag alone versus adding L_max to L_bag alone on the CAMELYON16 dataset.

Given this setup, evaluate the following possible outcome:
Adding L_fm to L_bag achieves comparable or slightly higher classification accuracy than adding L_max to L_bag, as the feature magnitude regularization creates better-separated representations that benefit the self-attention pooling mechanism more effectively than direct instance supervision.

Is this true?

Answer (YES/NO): NO